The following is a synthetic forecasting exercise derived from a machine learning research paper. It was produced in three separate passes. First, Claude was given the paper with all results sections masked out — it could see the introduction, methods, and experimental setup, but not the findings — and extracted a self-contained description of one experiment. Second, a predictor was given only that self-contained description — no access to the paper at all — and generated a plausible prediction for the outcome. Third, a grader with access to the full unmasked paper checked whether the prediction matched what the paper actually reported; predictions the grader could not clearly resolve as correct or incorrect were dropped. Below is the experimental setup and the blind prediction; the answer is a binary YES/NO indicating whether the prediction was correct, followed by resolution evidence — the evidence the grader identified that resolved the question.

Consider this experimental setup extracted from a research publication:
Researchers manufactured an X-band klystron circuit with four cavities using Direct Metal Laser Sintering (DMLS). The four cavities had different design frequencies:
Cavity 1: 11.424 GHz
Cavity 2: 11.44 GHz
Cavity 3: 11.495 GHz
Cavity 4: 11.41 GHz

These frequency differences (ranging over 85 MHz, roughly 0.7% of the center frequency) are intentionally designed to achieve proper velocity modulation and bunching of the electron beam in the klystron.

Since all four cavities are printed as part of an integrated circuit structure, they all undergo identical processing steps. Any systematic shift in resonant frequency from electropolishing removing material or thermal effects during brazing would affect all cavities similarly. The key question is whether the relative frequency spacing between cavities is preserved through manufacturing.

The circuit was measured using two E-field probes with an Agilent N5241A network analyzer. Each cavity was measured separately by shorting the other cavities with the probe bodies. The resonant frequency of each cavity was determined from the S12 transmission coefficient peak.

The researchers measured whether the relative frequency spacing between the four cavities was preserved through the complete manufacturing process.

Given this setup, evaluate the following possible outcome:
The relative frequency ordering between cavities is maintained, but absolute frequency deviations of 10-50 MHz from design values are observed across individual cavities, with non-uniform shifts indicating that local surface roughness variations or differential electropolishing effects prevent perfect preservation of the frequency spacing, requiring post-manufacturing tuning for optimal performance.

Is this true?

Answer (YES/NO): NO